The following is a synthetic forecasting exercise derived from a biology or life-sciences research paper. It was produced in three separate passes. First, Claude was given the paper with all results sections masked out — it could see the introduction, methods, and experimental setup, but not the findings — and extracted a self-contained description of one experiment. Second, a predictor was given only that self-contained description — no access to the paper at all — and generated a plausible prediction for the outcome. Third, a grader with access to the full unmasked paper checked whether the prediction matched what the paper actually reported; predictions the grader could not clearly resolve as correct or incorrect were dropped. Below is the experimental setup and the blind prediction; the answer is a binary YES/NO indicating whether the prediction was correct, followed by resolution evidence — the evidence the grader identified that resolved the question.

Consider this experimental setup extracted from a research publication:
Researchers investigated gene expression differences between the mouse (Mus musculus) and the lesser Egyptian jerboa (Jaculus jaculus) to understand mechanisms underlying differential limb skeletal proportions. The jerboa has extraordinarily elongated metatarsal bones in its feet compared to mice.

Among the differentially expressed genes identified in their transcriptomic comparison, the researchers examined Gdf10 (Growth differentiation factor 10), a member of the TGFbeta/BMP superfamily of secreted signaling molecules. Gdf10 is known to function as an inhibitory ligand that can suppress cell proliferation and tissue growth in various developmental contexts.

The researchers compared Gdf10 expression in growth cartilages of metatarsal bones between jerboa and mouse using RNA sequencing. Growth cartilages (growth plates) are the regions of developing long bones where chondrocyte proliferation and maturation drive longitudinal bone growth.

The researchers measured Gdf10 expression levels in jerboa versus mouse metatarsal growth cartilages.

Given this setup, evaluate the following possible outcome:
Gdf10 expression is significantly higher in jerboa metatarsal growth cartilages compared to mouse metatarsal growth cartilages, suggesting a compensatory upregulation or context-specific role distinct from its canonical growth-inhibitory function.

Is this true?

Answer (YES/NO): NO